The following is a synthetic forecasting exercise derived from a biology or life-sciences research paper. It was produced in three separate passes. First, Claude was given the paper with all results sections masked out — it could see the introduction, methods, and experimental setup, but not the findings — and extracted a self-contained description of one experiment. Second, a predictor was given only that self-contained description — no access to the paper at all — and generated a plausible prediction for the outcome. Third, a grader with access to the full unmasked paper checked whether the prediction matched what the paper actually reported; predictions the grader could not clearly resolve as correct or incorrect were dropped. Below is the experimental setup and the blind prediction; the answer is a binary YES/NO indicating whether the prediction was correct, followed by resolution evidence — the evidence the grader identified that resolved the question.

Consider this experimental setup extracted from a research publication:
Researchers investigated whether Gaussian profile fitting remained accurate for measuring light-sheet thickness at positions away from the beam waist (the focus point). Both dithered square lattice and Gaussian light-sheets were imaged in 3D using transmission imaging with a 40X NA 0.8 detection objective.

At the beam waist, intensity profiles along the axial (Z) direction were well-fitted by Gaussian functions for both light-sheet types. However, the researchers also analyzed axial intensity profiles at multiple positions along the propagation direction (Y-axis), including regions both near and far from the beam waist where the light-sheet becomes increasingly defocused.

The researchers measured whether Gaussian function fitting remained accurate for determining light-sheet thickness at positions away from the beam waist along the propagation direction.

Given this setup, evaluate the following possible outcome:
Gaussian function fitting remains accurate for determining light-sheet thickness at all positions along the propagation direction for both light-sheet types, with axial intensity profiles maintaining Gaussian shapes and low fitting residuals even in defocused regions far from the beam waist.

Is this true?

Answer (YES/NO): NO